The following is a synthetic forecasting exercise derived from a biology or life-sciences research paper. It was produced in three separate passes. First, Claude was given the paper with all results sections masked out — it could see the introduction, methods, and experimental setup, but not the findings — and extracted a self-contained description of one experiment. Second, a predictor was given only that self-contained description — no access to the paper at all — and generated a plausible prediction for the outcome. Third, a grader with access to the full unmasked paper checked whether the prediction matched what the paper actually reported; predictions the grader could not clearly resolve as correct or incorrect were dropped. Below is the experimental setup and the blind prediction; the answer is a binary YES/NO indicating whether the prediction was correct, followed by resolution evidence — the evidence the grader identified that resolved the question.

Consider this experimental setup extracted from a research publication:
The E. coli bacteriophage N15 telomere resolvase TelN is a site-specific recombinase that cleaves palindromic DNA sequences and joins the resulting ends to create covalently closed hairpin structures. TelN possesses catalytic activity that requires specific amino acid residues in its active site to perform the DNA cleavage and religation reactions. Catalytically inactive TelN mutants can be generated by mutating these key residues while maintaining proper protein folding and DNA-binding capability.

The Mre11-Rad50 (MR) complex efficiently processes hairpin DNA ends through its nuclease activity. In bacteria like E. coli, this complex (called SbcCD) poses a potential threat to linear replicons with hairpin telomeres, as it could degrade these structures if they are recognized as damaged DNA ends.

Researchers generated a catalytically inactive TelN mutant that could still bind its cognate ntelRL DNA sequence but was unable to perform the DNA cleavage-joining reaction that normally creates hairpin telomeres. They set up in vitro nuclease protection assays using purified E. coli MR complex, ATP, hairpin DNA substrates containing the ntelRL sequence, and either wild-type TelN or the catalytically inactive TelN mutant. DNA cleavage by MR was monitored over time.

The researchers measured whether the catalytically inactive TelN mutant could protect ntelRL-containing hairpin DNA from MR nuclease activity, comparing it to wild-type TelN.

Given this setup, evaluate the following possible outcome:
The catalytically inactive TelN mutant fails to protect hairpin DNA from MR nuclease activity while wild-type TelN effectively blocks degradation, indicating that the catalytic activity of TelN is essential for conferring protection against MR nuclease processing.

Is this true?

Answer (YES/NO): NO